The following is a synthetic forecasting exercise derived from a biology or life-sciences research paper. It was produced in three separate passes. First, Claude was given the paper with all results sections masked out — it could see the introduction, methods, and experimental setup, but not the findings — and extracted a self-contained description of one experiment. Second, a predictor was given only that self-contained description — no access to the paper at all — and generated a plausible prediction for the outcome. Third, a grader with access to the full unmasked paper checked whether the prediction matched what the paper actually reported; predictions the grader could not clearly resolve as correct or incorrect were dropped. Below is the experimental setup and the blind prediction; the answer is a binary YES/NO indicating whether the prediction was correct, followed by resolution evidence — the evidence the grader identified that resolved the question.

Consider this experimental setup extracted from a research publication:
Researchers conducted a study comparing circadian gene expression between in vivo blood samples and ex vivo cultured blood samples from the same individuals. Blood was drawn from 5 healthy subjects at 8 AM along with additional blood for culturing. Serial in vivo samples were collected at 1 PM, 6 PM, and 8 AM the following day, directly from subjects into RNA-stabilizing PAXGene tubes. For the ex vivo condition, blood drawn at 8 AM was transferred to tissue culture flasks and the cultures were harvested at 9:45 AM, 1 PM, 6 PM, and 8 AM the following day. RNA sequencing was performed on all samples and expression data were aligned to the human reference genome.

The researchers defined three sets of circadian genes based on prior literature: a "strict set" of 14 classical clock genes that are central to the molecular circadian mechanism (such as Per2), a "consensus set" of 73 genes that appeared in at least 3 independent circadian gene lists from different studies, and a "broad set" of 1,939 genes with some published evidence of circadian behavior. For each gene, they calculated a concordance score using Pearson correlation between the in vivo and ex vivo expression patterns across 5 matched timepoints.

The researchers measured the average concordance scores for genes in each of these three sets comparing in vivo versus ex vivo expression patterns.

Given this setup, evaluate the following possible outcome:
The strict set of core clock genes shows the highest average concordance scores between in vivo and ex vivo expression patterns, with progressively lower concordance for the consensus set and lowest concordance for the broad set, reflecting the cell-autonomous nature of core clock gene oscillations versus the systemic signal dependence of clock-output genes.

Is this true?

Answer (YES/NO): NO